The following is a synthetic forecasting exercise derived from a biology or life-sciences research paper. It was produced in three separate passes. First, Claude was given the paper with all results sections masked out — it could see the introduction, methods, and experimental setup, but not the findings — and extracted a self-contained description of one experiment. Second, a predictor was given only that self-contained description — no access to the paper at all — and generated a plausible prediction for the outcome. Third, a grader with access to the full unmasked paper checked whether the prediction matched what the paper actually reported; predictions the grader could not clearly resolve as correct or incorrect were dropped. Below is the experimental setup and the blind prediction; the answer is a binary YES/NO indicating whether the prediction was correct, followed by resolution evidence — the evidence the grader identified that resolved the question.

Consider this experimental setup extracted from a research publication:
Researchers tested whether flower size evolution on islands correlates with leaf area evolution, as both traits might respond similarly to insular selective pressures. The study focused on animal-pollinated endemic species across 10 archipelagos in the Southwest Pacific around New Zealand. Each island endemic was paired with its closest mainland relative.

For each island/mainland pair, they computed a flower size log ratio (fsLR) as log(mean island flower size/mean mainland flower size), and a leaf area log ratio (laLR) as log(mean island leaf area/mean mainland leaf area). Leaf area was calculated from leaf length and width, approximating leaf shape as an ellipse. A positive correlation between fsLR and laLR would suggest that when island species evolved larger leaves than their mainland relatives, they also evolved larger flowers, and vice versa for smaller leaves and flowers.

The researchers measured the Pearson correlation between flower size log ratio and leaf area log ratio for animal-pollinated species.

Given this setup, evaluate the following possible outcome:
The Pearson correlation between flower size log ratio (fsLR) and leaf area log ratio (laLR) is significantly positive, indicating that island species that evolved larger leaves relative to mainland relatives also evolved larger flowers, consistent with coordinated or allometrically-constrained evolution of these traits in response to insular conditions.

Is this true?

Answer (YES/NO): NO